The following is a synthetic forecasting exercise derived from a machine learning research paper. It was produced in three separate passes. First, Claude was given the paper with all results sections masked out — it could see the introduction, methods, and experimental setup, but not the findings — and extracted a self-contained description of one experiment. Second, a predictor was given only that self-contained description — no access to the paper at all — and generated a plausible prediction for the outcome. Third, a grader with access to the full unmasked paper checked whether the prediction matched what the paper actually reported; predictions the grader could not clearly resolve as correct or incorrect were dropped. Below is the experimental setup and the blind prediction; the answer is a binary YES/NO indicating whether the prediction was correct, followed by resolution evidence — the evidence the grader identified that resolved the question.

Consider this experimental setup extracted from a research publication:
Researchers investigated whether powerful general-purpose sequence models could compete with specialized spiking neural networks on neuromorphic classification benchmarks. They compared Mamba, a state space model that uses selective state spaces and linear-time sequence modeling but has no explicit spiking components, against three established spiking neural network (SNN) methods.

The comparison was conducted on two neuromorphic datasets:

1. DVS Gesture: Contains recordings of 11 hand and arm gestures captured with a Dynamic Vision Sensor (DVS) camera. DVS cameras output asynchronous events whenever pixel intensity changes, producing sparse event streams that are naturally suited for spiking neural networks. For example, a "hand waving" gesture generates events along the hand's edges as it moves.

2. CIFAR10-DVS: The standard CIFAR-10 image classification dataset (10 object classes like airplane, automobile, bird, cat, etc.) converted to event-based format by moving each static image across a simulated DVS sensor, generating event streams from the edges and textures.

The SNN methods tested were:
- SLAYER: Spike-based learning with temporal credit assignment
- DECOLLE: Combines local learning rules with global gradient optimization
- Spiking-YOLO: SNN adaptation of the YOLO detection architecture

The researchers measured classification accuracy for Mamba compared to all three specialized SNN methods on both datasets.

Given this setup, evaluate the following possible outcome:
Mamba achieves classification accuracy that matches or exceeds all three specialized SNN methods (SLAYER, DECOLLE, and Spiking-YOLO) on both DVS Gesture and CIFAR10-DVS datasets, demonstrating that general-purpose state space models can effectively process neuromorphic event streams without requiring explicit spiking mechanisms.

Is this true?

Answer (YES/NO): YES